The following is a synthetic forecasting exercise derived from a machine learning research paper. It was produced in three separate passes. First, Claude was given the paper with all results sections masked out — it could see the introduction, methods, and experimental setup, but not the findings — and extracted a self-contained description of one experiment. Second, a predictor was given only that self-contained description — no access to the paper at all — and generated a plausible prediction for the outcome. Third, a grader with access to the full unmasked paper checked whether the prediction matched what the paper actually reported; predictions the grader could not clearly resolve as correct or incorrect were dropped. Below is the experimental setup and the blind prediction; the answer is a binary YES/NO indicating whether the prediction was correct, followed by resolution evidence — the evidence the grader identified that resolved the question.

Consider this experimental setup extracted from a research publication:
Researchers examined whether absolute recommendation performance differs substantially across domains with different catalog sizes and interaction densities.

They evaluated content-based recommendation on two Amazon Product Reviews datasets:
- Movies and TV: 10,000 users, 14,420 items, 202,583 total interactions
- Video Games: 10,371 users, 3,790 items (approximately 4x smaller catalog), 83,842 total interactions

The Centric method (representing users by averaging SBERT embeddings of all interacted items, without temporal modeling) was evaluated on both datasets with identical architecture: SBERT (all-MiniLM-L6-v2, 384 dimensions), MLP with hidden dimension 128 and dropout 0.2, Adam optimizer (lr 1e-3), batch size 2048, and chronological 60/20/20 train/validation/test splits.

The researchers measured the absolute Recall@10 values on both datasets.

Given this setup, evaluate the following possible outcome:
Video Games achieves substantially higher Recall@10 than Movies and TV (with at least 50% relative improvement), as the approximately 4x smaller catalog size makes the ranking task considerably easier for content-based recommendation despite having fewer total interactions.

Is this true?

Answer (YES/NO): YES